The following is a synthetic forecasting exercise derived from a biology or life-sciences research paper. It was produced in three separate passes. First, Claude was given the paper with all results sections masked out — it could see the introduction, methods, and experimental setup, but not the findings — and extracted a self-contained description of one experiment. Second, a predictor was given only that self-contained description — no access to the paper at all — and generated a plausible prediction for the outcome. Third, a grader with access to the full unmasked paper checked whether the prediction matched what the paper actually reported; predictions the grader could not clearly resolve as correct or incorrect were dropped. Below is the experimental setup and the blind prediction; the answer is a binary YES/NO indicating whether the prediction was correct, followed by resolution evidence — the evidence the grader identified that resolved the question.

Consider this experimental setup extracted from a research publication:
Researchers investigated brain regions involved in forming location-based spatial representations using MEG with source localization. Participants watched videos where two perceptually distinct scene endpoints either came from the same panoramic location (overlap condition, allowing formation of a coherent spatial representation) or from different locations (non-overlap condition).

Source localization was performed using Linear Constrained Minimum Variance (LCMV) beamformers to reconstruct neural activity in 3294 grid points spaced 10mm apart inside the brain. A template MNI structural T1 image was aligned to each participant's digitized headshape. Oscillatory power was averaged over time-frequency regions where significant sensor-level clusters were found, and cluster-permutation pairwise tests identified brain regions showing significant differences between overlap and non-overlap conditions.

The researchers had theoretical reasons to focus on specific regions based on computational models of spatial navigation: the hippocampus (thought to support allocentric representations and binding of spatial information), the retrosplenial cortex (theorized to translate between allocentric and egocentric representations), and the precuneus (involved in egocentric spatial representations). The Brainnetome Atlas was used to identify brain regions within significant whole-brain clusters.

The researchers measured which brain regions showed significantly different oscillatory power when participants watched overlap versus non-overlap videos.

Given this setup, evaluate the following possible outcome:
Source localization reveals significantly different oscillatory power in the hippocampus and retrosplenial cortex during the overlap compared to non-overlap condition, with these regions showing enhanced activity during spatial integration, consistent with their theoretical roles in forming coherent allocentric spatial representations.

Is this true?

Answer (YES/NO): YES